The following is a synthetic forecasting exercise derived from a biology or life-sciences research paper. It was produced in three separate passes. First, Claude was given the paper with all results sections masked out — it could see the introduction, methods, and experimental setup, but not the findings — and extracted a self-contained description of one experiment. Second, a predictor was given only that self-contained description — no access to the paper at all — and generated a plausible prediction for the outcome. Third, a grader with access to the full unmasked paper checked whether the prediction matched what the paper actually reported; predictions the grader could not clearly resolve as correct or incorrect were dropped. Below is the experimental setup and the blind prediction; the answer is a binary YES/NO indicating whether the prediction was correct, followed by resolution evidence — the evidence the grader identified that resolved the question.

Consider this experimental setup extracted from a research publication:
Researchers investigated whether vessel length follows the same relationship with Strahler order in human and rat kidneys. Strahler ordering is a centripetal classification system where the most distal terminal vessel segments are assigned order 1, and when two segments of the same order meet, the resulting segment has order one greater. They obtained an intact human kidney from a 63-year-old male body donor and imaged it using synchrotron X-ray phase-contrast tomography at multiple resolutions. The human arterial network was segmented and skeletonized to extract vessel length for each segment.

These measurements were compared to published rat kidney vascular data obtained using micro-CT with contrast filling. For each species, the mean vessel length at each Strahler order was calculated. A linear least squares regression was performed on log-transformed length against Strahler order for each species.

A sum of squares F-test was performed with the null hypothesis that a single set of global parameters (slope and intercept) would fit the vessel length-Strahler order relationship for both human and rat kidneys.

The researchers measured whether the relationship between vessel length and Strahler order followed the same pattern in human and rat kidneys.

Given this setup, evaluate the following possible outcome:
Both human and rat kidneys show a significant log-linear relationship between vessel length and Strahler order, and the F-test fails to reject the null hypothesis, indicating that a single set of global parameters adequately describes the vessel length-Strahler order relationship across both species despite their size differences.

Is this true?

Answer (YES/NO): YES